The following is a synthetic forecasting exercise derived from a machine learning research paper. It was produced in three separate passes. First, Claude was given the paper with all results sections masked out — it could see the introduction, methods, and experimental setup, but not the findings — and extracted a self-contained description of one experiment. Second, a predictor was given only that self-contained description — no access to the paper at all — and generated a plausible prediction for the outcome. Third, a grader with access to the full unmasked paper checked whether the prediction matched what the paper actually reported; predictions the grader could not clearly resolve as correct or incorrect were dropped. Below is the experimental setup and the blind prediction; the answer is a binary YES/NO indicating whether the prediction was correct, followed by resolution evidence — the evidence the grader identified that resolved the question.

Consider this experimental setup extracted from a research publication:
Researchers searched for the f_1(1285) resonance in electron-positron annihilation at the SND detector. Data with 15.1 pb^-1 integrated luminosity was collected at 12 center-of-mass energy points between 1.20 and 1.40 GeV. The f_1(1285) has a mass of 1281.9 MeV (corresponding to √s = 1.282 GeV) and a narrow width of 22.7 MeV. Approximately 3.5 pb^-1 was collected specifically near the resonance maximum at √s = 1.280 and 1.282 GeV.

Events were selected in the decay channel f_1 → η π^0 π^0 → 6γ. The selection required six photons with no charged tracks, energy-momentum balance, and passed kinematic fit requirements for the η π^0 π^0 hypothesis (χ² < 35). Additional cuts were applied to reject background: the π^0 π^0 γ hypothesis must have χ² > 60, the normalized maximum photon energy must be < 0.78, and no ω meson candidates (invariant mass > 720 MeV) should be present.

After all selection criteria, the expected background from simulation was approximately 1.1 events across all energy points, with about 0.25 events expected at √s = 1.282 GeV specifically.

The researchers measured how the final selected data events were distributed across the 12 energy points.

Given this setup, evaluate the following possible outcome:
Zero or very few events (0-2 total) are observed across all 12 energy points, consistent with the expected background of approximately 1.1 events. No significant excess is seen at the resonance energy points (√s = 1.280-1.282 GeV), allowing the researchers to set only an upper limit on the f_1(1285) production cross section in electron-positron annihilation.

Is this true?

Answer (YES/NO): NO